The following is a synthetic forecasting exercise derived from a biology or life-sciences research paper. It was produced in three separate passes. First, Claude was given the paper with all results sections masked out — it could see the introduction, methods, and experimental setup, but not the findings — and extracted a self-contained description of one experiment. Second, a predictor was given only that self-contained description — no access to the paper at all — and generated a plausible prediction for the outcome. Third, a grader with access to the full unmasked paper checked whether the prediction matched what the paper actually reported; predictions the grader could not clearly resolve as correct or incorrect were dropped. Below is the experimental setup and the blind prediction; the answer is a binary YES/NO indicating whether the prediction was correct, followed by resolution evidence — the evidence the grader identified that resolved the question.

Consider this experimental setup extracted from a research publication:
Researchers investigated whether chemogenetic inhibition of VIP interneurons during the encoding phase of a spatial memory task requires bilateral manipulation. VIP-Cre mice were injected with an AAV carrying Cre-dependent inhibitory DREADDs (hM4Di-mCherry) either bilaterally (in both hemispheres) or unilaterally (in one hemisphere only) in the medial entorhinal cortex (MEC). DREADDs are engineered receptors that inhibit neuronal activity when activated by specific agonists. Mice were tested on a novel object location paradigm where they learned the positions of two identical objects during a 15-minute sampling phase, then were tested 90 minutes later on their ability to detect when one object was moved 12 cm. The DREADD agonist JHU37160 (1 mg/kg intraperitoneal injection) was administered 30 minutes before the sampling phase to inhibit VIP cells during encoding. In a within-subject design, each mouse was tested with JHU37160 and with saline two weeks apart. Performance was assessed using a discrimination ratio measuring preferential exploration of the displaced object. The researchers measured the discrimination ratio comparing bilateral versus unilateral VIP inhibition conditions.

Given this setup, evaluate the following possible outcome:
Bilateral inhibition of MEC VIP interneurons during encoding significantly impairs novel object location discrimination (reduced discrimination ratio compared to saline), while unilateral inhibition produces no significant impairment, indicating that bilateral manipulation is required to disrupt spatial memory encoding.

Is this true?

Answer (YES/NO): NO